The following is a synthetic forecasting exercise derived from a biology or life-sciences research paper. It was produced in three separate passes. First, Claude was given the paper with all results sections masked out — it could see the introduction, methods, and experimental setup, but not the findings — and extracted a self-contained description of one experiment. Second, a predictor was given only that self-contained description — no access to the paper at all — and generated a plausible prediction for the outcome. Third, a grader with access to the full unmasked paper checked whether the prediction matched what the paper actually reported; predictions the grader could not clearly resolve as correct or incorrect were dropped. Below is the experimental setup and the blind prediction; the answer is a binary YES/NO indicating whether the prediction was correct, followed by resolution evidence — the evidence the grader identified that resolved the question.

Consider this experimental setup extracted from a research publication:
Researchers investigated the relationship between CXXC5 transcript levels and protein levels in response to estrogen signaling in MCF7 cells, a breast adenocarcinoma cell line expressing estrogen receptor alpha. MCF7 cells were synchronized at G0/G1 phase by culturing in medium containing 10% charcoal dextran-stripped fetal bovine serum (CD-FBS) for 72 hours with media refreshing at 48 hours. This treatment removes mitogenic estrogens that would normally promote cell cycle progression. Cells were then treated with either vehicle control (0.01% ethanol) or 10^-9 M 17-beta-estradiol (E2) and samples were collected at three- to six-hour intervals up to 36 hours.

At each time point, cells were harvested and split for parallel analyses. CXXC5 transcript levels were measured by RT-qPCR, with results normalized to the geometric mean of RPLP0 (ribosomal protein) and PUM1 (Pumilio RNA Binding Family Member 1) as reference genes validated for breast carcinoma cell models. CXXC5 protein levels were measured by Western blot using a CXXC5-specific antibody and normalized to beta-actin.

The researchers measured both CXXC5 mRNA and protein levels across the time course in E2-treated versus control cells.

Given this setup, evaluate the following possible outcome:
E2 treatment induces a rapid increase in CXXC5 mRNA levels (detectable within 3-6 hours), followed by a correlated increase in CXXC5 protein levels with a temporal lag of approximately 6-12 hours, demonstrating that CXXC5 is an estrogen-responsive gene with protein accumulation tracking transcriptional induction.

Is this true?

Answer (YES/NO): NO